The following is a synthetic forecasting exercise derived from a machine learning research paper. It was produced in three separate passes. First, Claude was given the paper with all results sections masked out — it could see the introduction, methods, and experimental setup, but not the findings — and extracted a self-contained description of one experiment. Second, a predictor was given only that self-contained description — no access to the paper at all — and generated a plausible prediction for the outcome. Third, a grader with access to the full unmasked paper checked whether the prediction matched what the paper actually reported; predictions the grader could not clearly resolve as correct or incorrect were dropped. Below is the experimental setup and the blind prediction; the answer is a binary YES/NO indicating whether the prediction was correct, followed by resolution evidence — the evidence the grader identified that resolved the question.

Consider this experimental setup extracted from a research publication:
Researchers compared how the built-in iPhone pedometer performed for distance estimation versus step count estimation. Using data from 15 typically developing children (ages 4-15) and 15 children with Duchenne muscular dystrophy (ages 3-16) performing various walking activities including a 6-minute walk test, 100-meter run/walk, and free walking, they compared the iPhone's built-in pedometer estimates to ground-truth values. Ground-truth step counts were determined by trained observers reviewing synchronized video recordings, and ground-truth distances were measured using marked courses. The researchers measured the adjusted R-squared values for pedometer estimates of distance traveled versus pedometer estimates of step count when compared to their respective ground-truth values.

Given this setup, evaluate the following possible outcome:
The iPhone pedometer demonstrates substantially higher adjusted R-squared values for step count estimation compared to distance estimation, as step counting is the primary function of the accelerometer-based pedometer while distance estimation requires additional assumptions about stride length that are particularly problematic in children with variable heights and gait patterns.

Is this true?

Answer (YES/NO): NO